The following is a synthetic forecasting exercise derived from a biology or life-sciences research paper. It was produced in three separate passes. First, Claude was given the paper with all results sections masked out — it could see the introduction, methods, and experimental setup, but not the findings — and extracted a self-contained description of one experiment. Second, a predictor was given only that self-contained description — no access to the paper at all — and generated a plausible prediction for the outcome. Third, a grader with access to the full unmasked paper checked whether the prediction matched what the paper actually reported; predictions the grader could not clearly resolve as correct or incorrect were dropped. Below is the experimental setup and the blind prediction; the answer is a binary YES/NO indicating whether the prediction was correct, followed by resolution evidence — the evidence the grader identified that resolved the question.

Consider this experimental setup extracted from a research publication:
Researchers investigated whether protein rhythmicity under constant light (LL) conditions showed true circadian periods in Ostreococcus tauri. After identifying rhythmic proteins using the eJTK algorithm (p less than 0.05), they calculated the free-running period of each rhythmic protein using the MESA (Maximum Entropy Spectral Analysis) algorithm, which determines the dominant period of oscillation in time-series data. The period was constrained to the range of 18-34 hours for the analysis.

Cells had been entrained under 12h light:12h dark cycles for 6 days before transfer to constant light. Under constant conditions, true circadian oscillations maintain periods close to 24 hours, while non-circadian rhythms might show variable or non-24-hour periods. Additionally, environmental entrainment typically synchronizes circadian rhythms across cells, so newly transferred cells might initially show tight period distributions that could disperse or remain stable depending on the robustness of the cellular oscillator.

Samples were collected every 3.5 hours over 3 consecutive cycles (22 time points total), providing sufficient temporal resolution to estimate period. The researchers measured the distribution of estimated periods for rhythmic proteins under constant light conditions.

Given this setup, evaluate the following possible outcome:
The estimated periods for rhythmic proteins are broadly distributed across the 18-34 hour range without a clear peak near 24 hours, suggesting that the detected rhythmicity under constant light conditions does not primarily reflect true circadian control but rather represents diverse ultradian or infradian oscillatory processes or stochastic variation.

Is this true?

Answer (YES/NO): NO